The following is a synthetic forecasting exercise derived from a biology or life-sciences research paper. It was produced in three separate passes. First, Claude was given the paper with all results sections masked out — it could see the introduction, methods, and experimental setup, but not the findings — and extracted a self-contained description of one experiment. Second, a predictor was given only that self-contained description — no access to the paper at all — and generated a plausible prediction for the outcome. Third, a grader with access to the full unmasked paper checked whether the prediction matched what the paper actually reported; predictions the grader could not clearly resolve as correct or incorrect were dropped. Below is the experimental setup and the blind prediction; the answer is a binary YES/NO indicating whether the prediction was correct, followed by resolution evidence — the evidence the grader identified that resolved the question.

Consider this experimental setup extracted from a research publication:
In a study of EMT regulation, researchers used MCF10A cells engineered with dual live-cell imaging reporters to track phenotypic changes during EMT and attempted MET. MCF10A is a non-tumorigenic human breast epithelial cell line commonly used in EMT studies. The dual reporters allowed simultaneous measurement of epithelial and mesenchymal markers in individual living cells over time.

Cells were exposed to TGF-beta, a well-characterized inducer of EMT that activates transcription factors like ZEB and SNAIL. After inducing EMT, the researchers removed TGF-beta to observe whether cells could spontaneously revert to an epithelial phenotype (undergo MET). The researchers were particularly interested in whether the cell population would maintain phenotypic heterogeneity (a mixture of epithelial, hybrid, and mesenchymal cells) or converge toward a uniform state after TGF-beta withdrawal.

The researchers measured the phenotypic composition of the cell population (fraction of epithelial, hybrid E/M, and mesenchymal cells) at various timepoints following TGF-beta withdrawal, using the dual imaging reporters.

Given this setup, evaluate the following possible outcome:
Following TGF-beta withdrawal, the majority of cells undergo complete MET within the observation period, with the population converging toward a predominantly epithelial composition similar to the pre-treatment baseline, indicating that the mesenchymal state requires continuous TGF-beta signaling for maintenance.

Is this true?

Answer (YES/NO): NO